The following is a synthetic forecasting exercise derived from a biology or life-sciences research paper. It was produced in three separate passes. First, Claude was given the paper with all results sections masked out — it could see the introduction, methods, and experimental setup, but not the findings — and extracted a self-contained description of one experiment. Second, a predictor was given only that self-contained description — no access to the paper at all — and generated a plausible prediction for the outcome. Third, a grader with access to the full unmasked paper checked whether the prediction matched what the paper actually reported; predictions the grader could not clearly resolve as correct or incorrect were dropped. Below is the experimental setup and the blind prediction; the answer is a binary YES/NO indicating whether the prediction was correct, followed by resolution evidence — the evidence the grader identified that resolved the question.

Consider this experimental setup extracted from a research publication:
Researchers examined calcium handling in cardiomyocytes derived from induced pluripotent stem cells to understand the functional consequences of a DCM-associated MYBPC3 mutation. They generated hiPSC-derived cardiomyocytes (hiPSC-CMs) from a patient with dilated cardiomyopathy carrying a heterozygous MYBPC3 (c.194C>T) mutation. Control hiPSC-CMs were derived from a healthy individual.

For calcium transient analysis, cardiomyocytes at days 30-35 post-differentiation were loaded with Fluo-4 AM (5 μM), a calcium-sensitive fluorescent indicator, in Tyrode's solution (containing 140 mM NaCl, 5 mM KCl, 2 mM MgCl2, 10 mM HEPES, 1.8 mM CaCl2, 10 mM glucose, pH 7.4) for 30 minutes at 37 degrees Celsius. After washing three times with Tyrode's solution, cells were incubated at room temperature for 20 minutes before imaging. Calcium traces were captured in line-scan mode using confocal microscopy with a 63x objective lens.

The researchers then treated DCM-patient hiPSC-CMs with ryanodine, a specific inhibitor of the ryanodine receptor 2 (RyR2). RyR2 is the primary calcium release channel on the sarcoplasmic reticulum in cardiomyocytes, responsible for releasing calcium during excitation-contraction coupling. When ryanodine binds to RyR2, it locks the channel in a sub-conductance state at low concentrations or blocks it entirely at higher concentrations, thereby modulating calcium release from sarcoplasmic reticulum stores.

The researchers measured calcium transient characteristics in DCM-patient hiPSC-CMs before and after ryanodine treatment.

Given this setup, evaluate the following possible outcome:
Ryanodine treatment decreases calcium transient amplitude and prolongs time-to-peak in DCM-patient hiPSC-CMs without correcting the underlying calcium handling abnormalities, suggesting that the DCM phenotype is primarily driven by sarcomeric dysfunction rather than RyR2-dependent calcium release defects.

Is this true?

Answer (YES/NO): NO